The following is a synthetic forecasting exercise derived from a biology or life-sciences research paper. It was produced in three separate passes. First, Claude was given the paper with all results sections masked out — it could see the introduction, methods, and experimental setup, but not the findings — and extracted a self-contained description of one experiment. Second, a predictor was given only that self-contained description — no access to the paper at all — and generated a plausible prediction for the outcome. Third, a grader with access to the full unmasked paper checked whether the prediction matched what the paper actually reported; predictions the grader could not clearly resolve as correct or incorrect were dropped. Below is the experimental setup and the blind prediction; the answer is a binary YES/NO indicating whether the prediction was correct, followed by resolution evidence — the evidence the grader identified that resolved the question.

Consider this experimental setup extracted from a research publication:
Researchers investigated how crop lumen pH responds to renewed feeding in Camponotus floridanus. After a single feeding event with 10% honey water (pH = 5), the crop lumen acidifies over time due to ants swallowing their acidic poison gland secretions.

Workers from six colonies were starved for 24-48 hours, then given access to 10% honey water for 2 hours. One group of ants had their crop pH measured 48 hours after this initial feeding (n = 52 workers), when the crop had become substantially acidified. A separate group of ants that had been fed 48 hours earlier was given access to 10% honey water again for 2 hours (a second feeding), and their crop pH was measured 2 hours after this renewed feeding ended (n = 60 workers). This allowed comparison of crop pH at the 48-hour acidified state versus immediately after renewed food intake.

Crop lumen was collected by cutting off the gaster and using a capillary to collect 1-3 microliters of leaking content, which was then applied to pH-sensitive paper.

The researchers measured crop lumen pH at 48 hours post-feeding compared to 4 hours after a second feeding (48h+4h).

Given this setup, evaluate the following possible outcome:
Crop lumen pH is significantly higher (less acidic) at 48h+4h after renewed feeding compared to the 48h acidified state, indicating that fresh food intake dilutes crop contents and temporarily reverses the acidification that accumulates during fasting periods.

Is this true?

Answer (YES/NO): YES